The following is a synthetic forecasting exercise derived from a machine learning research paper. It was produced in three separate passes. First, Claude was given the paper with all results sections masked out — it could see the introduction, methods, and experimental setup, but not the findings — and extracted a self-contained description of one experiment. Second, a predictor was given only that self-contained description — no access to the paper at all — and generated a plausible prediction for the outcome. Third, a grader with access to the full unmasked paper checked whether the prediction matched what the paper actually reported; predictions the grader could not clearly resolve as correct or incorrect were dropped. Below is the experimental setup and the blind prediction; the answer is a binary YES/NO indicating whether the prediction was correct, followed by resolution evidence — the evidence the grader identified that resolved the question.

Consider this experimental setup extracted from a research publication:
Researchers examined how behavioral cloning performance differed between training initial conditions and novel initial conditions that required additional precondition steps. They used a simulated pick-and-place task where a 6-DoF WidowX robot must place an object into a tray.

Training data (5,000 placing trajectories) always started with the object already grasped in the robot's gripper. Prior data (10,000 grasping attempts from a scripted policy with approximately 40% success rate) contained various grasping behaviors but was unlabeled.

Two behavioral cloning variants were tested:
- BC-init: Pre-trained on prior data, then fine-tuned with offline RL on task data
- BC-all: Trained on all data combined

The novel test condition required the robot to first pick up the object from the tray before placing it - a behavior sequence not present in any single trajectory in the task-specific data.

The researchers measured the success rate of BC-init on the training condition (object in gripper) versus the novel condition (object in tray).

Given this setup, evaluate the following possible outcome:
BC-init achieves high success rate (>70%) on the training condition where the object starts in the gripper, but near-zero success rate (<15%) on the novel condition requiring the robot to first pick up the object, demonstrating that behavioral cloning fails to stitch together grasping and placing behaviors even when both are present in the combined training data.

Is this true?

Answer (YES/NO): YES